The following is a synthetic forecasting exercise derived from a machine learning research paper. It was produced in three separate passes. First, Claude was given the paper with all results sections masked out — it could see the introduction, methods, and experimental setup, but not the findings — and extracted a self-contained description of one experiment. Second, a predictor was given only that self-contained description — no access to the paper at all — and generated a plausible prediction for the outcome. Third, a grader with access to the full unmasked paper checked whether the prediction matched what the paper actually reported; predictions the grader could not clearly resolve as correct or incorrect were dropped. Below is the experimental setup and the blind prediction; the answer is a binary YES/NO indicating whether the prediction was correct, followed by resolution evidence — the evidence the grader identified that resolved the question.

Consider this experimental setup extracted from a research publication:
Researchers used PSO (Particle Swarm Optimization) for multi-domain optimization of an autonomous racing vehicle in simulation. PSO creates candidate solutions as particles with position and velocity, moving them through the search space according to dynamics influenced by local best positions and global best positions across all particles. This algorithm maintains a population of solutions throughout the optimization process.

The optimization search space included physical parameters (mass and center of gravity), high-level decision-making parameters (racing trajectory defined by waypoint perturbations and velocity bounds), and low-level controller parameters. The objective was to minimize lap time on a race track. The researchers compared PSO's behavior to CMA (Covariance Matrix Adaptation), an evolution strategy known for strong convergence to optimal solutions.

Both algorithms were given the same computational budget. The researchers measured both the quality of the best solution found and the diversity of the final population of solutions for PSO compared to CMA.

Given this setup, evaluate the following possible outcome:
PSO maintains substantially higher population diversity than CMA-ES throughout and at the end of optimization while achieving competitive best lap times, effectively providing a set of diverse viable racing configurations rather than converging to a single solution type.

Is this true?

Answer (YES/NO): NO